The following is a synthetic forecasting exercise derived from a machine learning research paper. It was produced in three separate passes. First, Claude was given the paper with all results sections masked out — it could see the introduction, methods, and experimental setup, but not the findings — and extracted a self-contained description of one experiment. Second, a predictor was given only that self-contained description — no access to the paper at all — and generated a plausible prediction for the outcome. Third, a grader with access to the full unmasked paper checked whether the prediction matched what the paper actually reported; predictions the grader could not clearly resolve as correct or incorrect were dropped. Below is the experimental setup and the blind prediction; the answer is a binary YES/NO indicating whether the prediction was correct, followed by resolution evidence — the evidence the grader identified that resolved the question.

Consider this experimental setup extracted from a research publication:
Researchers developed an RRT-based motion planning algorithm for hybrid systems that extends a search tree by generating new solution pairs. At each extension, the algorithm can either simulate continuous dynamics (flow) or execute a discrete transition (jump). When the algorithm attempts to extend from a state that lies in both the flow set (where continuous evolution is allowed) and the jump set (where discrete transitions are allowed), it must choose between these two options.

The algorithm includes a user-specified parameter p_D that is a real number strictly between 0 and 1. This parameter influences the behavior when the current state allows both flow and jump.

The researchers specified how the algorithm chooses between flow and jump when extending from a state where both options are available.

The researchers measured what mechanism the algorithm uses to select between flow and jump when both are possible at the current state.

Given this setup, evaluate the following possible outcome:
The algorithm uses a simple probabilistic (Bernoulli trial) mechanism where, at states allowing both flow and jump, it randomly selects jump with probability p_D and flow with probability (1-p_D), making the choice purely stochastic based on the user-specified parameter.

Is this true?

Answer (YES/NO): NO